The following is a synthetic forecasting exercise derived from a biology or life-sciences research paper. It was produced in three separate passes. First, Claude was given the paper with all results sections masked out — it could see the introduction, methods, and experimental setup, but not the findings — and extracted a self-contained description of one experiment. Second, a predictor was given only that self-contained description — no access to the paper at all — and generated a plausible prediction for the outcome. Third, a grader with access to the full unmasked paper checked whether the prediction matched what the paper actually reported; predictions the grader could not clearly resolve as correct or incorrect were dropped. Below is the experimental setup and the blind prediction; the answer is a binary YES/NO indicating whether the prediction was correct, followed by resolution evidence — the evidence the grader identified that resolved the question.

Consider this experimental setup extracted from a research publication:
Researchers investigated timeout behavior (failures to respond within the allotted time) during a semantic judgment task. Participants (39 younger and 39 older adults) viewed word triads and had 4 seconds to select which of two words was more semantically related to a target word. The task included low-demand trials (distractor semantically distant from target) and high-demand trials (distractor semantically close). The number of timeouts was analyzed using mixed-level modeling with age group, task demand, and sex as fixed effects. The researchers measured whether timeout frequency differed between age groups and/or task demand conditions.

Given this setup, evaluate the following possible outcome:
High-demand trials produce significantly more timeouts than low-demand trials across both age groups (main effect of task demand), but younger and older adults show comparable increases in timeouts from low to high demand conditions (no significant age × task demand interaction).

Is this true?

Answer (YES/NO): YES